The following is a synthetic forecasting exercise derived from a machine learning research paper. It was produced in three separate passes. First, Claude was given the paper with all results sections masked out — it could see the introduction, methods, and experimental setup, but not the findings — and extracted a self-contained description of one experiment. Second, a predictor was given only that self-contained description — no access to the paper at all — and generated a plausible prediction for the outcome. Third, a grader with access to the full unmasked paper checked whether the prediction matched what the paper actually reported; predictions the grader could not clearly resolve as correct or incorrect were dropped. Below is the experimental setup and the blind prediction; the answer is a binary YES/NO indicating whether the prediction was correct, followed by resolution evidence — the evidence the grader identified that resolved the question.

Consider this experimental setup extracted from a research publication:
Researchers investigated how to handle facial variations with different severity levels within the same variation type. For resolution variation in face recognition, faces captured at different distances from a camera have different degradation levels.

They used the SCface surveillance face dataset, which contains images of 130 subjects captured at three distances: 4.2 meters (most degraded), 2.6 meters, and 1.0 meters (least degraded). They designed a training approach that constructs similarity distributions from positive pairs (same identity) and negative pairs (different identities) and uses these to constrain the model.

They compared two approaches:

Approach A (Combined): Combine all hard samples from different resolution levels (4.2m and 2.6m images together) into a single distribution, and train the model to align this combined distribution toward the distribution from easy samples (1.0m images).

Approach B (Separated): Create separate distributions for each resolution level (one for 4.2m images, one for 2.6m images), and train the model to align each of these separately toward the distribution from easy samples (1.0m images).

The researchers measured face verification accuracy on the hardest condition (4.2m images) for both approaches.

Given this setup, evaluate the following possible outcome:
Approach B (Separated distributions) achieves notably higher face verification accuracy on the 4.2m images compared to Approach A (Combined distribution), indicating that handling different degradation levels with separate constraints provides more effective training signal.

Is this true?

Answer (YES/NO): YES